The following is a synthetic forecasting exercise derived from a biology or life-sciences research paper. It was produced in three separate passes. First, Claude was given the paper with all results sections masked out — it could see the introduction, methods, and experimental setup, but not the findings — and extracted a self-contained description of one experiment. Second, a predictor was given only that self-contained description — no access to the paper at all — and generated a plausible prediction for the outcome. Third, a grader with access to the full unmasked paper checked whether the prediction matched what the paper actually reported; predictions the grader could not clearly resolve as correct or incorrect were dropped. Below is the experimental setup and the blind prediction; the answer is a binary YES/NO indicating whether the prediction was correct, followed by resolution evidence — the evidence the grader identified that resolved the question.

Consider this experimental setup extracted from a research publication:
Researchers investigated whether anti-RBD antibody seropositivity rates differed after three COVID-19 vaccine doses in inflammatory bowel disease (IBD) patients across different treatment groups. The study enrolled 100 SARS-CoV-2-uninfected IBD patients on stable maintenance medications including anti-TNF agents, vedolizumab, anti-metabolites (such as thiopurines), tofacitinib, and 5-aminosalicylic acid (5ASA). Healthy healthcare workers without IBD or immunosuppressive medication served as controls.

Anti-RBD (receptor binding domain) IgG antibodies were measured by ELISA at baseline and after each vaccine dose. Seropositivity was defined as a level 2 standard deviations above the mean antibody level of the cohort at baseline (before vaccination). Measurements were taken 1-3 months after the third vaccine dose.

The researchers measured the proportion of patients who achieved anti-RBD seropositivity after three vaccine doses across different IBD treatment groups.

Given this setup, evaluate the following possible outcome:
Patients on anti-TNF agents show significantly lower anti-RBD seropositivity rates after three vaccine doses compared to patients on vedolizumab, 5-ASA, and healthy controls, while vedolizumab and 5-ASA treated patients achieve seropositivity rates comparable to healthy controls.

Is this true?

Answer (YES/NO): NO